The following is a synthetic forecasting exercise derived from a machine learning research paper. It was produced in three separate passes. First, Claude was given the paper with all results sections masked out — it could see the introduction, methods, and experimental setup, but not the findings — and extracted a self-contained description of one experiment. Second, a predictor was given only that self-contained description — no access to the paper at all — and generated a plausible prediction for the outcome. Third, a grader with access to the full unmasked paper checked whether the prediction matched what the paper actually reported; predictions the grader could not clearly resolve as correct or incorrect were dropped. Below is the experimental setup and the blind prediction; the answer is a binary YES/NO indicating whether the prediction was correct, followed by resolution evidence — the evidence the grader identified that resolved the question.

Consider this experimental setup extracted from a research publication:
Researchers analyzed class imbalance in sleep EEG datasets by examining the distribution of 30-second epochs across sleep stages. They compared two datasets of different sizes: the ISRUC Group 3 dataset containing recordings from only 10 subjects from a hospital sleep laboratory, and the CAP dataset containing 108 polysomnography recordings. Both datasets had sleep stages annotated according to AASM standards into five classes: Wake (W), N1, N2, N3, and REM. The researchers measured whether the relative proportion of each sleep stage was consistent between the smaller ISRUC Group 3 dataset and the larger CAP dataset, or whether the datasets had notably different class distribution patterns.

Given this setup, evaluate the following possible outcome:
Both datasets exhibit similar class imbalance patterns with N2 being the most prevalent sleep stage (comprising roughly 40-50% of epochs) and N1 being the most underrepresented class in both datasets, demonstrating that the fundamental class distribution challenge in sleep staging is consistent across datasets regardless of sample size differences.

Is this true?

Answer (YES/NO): NO